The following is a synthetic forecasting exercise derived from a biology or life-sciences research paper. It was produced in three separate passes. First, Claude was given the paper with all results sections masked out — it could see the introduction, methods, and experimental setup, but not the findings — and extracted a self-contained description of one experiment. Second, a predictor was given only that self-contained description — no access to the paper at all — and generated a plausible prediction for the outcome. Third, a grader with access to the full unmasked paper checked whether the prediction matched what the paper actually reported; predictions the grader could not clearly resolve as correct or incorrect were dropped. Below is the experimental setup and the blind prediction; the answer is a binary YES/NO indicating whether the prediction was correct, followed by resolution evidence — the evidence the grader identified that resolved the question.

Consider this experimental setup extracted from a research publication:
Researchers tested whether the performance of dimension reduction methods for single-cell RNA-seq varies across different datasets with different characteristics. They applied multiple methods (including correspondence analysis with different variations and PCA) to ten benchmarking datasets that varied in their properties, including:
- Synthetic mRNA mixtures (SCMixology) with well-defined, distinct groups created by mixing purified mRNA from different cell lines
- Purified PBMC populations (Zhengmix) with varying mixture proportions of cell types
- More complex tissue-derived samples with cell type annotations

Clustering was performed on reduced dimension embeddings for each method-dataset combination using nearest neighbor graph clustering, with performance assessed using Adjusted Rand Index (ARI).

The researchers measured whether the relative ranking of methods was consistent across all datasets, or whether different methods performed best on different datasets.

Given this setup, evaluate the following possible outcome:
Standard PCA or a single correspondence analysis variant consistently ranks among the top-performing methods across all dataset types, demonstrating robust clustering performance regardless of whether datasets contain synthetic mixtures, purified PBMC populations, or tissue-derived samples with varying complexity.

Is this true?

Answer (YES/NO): NO